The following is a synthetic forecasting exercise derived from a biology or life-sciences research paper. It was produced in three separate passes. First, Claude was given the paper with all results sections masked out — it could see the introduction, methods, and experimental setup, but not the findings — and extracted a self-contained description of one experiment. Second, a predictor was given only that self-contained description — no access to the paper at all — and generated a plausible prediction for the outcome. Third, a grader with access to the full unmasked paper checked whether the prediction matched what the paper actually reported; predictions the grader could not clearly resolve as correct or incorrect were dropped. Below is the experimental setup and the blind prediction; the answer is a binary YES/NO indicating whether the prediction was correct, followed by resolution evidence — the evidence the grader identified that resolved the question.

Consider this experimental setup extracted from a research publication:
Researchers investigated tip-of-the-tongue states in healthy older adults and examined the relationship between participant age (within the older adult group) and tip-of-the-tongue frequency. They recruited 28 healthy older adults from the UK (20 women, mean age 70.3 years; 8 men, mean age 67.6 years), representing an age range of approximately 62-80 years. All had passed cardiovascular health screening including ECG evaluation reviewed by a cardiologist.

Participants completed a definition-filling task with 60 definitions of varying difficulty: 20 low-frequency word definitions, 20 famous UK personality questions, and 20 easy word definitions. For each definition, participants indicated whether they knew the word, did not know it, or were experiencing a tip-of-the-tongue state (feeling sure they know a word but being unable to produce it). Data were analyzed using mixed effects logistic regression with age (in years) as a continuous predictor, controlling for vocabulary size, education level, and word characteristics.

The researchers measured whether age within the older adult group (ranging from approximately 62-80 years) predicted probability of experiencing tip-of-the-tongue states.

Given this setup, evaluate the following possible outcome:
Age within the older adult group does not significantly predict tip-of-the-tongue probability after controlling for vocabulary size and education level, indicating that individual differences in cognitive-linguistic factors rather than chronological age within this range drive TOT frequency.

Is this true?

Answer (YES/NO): NO